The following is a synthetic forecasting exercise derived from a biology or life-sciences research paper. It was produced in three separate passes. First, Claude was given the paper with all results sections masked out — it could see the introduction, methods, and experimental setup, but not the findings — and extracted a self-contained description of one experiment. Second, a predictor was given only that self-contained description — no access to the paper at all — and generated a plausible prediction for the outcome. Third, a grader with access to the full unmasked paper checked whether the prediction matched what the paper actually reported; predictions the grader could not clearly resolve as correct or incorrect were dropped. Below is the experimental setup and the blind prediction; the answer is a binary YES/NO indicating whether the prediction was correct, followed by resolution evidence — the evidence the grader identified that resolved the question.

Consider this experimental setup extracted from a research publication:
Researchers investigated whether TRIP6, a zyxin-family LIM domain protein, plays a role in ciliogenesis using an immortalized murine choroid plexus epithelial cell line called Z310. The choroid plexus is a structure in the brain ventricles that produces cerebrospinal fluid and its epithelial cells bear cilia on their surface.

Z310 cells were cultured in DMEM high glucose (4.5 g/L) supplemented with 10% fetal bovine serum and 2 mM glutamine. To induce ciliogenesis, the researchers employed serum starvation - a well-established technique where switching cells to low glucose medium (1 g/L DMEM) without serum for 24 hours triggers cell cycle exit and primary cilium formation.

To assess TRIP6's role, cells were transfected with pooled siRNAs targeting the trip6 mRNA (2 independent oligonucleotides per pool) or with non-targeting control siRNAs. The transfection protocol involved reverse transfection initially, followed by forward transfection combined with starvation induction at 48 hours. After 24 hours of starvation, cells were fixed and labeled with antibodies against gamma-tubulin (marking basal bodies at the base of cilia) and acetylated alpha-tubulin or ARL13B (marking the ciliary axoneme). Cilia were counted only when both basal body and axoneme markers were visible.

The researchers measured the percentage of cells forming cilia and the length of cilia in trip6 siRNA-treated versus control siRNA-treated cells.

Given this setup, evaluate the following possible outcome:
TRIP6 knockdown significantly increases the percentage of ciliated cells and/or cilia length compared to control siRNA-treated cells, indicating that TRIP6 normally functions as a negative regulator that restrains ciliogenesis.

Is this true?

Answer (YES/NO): NO